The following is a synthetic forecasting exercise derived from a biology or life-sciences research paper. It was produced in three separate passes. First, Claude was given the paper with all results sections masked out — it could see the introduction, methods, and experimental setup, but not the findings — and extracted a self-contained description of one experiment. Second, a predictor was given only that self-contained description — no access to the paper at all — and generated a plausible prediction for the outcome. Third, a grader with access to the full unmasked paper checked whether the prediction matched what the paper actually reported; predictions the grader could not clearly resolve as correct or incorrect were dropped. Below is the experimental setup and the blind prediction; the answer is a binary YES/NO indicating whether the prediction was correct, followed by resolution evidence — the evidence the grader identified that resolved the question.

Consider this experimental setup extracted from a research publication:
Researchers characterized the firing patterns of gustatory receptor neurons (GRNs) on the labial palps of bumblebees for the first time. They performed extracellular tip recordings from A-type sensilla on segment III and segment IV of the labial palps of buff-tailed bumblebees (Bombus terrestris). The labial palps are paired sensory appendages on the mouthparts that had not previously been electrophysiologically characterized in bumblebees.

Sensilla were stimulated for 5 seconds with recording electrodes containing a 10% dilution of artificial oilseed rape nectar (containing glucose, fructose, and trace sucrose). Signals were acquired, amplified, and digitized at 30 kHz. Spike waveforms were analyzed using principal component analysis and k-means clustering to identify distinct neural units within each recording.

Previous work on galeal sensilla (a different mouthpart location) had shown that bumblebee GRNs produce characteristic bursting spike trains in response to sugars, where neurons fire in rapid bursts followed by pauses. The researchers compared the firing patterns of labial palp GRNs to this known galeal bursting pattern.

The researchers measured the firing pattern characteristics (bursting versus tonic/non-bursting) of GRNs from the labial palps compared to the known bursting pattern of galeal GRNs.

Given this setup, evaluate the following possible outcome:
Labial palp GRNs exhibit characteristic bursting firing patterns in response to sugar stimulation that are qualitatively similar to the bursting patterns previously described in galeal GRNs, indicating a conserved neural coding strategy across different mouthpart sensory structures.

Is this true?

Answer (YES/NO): NO